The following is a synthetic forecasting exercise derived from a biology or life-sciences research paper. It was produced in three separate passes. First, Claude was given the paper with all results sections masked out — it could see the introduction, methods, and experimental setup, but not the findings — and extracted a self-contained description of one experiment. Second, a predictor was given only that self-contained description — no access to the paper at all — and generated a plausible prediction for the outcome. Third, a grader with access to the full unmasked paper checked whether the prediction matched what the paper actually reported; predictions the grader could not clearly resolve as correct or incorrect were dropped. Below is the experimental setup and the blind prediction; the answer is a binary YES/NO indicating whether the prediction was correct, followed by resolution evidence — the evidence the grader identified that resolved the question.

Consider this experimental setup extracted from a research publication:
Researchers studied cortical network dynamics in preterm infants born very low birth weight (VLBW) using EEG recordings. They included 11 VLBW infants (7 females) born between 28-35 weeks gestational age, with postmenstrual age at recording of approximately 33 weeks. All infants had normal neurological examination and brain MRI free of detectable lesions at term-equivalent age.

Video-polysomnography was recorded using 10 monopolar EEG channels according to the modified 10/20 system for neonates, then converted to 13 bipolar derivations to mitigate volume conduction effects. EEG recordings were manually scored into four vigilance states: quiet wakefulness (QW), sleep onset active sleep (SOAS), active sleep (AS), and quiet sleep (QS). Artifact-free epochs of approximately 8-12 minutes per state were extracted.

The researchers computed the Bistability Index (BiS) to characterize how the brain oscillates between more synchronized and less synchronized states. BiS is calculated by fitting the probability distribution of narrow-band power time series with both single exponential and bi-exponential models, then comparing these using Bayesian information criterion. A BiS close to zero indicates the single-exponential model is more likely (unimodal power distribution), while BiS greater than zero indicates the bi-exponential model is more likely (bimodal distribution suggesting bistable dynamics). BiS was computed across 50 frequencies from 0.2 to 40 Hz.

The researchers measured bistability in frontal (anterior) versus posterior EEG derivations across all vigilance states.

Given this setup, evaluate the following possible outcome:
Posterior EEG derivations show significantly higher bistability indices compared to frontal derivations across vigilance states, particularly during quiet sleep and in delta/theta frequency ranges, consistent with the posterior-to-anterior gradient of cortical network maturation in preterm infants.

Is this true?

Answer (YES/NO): NO